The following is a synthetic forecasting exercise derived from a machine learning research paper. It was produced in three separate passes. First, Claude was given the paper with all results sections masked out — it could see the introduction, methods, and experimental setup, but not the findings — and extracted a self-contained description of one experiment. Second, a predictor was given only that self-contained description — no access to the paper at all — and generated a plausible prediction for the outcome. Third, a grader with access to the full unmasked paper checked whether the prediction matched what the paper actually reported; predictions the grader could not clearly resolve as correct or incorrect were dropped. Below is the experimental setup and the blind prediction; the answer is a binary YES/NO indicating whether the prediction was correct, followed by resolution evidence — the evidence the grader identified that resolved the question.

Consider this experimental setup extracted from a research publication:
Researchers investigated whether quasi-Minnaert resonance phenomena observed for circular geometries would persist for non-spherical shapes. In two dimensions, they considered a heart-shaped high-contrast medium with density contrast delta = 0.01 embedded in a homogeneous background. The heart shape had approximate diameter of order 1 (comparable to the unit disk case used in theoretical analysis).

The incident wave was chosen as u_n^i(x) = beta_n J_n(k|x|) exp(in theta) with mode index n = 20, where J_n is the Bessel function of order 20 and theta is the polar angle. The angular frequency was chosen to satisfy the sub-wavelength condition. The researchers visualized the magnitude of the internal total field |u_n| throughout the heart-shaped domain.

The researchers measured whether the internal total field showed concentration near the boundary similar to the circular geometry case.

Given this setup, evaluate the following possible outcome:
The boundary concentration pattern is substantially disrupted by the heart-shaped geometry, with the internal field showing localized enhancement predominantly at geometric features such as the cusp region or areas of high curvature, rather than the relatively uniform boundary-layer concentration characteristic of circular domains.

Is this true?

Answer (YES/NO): NO